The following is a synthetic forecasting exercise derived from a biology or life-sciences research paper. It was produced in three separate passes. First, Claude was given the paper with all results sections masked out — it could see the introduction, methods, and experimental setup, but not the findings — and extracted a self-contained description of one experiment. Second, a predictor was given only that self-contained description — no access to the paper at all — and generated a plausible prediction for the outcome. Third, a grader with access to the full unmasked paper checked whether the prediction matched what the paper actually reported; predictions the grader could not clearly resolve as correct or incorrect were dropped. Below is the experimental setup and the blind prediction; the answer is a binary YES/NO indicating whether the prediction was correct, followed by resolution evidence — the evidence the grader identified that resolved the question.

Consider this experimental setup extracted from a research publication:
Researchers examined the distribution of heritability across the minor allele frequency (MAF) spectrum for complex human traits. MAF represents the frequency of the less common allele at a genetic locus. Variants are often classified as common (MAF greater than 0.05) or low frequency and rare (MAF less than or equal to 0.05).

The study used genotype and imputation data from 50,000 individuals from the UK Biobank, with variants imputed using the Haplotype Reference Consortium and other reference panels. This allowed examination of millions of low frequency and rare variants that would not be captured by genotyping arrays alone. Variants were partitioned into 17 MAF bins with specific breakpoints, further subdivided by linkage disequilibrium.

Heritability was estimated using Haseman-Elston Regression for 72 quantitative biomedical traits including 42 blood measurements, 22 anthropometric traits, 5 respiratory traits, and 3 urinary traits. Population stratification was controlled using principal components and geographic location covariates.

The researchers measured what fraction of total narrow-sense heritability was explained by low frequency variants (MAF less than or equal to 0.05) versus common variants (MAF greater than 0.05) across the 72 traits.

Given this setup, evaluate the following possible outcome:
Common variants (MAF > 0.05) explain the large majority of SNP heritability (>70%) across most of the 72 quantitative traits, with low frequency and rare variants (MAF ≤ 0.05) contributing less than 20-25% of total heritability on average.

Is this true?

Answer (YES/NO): NO